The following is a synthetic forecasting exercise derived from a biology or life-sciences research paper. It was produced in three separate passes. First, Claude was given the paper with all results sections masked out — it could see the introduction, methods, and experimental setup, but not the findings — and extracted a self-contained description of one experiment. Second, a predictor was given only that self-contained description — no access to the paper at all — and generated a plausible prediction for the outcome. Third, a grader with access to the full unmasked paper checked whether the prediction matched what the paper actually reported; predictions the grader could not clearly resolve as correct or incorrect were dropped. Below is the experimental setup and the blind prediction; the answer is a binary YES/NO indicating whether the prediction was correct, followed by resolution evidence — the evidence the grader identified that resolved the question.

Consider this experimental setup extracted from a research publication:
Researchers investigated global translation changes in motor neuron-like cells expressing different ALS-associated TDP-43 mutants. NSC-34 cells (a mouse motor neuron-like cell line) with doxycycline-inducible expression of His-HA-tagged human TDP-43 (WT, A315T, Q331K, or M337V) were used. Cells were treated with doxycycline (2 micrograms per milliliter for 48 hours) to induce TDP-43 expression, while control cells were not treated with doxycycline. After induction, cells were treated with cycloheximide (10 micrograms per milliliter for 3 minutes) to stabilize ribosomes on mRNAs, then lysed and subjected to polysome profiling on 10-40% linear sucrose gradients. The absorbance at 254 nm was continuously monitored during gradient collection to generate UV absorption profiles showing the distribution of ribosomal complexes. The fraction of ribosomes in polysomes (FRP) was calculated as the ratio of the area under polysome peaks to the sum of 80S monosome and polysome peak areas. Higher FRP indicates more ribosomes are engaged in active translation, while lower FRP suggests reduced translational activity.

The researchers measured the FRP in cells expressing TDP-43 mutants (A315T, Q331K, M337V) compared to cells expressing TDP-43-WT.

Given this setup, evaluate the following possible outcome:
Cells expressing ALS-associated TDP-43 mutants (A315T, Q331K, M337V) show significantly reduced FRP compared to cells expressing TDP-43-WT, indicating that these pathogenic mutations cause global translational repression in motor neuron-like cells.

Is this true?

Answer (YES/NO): NO